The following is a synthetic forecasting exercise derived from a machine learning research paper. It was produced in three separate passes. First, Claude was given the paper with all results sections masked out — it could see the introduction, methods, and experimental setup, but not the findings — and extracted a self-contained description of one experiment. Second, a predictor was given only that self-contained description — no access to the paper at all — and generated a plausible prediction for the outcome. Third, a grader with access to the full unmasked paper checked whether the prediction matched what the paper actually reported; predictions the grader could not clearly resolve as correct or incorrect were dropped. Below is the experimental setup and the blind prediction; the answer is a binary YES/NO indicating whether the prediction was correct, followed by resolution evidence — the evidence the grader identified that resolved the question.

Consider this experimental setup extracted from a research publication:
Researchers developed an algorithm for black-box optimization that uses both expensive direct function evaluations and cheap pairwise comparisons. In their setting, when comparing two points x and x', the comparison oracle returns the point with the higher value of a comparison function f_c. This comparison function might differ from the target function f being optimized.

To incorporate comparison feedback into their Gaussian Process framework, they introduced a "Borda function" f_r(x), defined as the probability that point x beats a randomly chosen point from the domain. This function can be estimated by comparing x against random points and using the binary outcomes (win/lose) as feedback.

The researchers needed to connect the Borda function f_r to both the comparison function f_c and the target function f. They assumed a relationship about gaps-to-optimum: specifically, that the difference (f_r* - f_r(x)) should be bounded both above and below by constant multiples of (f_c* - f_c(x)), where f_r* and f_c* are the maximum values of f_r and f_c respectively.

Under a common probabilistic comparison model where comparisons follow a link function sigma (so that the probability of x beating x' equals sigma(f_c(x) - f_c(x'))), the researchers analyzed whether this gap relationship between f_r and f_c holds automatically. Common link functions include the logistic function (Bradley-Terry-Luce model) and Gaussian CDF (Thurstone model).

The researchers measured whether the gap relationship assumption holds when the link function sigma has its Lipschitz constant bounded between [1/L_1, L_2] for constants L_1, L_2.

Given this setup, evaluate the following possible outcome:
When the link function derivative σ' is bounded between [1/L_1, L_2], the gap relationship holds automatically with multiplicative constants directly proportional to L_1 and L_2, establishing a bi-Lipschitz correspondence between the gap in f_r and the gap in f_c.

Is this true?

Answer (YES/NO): YES